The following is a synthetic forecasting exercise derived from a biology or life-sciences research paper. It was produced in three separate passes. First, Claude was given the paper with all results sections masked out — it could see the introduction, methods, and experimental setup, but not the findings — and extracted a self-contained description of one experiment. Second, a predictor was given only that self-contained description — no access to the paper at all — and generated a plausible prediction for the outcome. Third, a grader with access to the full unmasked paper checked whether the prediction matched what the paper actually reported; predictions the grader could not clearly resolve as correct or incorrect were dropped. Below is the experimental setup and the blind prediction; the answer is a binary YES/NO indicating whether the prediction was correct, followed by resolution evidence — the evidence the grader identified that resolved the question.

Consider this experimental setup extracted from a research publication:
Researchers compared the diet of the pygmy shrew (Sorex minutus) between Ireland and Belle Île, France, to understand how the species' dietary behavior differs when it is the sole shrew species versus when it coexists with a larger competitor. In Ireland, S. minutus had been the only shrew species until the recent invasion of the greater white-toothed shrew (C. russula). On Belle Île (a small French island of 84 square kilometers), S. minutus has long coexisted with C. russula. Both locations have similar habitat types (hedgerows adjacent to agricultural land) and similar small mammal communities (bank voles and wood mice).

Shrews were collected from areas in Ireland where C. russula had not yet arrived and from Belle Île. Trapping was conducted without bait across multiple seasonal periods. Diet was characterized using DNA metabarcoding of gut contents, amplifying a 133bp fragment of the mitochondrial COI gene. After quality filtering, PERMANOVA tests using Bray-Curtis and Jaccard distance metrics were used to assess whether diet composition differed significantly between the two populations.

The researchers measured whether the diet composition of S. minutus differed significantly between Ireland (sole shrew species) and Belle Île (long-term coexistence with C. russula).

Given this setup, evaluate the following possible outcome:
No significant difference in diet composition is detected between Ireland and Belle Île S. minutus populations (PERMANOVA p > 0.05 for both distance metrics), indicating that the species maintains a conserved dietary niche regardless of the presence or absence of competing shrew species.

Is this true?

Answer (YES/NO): NO